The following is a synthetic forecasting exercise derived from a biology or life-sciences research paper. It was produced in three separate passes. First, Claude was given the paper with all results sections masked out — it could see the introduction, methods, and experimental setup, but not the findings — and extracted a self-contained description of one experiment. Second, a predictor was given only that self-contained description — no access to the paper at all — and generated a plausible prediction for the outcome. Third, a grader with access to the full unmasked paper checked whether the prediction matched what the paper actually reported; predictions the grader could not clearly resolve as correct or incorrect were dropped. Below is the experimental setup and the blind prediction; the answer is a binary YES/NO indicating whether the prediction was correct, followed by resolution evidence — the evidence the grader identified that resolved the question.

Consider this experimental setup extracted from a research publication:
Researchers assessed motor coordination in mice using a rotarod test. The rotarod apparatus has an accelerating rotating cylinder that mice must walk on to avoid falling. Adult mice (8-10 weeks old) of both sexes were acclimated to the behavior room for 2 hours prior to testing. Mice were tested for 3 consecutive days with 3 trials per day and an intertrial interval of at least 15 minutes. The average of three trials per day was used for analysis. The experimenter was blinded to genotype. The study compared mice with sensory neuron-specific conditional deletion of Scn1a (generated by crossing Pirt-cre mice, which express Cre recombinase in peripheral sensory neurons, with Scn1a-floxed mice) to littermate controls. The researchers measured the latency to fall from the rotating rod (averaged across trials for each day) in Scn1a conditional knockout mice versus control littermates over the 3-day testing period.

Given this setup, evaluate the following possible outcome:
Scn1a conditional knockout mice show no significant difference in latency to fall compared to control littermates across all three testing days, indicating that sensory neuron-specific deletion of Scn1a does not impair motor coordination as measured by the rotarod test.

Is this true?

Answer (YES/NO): NO